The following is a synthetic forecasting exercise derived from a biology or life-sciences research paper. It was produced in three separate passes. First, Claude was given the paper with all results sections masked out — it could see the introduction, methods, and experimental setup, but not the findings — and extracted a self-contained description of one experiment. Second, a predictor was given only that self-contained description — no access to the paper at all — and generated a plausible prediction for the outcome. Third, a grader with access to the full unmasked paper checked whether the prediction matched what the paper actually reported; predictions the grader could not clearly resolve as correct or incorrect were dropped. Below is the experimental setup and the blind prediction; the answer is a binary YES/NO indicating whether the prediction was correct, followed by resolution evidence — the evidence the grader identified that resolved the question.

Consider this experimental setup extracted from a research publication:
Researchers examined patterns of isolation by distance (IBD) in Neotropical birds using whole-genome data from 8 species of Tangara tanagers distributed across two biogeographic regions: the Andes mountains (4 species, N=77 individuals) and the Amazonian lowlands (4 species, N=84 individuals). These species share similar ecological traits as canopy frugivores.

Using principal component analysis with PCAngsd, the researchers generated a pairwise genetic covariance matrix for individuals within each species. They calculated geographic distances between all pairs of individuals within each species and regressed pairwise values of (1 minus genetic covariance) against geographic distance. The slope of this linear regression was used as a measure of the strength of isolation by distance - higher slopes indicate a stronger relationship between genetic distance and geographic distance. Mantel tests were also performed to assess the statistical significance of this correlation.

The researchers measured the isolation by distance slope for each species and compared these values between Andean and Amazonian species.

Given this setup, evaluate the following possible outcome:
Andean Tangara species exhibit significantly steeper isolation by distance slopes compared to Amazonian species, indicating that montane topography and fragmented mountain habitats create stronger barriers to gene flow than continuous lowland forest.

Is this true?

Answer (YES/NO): YES